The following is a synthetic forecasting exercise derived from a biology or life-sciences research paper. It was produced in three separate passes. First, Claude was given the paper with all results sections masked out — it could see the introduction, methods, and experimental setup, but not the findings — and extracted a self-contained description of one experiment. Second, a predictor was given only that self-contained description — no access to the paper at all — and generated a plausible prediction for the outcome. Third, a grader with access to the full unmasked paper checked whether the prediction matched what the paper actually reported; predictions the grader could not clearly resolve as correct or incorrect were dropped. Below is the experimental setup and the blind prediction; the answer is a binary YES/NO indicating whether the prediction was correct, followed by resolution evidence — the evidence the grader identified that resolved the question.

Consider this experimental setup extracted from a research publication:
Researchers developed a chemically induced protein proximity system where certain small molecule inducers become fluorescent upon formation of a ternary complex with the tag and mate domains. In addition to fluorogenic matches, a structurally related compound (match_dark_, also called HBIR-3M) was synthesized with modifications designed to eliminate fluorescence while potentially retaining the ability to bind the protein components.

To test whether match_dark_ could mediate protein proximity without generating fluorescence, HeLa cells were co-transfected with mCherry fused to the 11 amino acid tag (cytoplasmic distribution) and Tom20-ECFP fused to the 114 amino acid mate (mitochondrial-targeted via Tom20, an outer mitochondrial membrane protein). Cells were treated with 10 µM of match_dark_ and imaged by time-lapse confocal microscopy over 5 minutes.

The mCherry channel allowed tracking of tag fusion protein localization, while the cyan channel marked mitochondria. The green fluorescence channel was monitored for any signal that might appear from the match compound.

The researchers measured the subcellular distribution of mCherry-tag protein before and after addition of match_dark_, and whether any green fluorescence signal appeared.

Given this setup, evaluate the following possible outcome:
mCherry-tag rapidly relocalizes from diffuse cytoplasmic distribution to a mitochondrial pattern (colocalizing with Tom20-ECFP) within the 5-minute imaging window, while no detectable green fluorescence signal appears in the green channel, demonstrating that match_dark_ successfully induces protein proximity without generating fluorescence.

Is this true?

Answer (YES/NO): YES